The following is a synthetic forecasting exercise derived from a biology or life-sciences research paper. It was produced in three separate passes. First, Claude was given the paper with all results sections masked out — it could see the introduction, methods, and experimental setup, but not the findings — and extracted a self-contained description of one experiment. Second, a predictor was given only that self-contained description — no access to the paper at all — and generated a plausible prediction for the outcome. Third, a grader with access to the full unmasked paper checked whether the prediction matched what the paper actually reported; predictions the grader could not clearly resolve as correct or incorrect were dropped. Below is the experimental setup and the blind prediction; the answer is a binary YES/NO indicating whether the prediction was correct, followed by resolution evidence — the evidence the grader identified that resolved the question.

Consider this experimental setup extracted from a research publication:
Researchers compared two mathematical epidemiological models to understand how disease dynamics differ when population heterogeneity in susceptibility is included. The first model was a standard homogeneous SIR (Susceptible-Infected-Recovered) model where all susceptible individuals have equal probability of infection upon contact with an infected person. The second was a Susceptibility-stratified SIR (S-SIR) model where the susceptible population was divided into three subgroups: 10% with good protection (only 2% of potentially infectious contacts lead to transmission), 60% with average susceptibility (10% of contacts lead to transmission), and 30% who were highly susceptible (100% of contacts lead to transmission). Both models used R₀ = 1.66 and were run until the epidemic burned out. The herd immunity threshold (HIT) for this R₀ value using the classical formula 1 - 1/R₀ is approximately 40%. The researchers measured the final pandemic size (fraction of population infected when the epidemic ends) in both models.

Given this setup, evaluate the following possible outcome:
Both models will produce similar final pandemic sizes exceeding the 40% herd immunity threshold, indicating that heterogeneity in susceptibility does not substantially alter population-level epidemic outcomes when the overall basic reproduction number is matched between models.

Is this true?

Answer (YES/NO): NO